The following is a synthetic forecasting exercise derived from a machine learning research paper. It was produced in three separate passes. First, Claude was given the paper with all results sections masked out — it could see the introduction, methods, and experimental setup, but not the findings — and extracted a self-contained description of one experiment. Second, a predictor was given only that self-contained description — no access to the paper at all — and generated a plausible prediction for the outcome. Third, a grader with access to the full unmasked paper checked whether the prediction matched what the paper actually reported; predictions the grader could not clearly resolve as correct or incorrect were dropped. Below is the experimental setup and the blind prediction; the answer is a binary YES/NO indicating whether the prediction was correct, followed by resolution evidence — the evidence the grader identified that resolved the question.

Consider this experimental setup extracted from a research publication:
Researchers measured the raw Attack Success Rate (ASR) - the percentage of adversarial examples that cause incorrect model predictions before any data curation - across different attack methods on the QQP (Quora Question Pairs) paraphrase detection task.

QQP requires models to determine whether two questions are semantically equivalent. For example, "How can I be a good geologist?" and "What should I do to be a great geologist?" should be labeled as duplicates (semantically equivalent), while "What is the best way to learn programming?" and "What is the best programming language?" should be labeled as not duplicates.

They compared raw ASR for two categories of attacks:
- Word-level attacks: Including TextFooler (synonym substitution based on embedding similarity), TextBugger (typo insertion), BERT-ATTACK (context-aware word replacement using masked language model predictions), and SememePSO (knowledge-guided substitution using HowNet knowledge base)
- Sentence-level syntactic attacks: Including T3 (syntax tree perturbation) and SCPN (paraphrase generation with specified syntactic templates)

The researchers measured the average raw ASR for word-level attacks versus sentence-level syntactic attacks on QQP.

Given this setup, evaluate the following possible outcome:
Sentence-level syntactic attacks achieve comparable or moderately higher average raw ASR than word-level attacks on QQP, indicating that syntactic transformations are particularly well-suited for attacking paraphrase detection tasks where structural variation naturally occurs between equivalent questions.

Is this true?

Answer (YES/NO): NO